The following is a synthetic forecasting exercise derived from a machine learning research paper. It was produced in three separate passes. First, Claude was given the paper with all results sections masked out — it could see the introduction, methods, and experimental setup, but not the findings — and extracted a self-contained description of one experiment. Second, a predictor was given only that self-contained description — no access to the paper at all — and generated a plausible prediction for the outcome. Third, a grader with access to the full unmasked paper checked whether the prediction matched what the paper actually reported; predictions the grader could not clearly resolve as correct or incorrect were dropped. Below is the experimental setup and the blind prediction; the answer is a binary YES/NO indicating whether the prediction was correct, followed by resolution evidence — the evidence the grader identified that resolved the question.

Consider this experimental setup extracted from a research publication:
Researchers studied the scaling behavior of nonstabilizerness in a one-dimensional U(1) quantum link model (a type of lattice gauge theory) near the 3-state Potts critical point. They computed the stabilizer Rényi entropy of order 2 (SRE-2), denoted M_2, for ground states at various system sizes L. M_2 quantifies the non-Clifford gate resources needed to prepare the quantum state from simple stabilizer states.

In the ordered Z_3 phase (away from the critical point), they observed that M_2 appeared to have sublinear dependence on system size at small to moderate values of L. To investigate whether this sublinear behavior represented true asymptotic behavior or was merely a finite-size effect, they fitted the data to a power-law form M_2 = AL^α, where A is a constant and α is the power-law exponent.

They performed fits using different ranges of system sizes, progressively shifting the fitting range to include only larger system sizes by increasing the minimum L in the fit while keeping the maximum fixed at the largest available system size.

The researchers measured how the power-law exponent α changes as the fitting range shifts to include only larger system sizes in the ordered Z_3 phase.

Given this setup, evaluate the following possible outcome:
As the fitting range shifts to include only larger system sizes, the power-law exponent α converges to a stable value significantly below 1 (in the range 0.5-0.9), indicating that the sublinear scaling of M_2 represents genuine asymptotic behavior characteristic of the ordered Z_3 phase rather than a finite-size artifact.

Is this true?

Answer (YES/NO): NO